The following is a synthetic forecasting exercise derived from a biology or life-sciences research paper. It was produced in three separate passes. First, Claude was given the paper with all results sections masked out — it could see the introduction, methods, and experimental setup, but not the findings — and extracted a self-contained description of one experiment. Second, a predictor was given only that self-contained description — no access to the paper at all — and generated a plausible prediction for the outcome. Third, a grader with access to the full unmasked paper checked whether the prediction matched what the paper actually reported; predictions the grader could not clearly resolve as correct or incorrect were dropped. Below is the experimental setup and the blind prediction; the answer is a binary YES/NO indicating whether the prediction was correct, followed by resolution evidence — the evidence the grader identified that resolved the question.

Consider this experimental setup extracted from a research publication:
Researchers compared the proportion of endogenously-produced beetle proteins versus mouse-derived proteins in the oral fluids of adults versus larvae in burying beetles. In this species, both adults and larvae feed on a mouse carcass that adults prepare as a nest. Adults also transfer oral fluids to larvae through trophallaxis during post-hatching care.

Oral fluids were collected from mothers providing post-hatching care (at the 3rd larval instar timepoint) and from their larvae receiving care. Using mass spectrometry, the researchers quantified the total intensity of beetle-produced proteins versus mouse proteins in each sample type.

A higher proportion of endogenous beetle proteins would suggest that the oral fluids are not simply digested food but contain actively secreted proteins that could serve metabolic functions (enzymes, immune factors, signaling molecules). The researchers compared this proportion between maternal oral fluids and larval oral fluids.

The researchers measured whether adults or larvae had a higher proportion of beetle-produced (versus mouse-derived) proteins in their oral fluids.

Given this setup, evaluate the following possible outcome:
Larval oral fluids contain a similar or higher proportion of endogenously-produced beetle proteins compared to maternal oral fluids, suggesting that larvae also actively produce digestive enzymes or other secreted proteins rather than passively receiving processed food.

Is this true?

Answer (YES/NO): NO